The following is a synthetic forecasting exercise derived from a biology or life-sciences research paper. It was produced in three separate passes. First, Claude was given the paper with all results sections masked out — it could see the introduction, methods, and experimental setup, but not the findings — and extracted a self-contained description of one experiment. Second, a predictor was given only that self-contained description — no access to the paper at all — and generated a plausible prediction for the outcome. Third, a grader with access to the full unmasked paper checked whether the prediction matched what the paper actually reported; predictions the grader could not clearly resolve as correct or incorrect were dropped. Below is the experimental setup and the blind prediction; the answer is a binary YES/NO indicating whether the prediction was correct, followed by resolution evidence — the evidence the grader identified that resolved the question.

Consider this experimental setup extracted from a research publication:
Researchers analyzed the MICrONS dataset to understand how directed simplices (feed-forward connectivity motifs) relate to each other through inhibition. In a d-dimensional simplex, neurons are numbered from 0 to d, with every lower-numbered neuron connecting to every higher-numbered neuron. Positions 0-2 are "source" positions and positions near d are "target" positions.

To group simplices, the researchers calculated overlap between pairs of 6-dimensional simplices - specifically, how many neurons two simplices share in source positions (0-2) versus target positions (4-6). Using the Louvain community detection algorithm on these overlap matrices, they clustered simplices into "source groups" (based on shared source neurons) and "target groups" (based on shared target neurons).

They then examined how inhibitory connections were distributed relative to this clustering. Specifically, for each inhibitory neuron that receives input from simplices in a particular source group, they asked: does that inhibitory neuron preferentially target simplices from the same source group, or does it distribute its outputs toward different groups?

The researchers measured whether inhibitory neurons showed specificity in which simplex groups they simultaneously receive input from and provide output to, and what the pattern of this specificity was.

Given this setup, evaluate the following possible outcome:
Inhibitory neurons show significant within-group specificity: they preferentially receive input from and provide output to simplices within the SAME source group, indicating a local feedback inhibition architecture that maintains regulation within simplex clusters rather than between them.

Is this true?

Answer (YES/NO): NO